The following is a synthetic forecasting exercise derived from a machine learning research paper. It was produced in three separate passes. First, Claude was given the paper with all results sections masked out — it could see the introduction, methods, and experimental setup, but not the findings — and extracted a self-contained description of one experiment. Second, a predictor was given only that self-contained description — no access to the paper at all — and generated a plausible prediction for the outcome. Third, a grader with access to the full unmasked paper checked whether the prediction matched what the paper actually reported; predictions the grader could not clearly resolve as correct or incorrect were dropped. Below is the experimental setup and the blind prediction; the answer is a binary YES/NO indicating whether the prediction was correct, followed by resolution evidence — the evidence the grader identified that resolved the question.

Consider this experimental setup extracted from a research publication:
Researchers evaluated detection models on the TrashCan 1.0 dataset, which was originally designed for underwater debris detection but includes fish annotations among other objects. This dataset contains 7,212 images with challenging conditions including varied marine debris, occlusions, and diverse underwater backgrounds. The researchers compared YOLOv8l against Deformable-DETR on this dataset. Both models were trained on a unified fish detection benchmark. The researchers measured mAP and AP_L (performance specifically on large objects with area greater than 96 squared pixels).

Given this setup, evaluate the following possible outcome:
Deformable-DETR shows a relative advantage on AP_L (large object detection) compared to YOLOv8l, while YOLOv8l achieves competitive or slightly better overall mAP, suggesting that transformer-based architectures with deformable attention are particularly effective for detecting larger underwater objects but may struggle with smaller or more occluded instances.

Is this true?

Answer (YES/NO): NO